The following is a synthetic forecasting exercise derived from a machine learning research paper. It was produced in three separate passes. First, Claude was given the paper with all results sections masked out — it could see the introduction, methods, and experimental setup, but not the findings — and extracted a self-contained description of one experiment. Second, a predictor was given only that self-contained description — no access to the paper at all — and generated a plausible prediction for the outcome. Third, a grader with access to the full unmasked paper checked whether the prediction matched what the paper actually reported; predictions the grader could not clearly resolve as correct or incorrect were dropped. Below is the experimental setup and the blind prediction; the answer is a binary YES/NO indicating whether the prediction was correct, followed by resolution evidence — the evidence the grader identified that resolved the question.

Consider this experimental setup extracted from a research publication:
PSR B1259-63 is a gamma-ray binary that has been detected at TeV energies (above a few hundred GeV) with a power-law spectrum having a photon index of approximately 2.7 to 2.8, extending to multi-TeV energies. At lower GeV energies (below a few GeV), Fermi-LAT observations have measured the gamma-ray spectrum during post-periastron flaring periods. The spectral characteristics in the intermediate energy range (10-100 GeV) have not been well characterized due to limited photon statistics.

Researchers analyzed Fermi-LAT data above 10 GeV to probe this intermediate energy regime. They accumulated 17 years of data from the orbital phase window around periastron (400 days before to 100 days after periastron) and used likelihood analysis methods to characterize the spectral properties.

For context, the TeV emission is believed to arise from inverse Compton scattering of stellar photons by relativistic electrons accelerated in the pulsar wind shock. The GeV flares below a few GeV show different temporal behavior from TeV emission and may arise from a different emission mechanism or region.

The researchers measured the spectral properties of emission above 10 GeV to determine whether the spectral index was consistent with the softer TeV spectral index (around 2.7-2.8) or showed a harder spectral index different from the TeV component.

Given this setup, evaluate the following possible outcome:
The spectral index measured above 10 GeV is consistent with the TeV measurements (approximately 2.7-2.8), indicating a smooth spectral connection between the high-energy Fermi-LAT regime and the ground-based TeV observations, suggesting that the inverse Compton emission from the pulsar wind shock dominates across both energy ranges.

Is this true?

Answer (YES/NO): NO